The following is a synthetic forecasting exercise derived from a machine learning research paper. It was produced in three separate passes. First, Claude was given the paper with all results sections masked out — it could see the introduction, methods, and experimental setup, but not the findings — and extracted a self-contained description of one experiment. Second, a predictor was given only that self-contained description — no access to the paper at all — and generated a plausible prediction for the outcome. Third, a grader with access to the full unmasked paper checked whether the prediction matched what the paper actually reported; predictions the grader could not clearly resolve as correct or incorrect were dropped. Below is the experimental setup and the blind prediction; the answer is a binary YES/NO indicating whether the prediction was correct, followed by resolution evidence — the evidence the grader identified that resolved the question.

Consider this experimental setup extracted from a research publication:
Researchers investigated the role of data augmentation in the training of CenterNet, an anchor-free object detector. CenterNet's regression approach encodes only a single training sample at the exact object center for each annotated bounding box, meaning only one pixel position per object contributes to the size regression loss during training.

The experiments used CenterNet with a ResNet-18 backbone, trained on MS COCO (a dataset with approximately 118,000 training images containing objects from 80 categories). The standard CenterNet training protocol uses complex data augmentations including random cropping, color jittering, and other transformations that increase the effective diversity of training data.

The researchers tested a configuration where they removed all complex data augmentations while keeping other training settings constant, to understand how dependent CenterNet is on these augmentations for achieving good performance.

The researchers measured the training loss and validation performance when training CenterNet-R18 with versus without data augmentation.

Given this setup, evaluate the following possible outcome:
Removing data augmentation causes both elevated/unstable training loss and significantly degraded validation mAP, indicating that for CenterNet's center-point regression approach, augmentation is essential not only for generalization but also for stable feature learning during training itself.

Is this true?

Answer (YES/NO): NO